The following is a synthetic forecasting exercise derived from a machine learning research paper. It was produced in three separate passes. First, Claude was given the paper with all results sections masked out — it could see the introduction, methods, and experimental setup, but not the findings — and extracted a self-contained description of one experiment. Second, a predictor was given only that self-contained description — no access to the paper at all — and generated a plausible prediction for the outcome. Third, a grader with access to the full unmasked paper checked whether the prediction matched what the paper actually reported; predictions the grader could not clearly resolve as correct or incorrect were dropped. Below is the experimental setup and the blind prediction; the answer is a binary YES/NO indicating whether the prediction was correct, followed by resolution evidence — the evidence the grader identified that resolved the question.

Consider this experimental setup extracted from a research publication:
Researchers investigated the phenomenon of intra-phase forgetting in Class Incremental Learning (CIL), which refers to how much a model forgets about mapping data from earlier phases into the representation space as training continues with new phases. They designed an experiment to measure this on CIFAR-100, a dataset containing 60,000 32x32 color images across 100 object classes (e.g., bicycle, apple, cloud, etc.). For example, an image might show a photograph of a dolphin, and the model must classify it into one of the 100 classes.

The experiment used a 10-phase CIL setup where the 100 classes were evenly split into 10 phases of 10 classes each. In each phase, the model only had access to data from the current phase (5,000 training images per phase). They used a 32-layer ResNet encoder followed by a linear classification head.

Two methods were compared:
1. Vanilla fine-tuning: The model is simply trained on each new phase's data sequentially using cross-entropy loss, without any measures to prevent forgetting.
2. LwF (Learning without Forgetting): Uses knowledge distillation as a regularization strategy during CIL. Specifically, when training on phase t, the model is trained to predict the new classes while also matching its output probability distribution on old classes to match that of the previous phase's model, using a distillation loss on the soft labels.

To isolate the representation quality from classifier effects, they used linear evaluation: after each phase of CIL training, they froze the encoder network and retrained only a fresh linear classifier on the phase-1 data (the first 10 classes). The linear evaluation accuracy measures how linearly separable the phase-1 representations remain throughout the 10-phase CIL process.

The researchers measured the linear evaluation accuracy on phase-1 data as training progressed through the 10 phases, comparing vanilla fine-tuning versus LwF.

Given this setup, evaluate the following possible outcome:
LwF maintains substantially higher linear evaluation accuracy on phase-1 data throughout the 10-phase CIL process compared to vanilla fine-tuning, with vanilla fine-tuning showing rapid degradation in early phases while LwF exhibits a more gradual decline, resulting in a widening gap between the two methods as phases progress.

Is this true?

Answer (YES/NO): NO